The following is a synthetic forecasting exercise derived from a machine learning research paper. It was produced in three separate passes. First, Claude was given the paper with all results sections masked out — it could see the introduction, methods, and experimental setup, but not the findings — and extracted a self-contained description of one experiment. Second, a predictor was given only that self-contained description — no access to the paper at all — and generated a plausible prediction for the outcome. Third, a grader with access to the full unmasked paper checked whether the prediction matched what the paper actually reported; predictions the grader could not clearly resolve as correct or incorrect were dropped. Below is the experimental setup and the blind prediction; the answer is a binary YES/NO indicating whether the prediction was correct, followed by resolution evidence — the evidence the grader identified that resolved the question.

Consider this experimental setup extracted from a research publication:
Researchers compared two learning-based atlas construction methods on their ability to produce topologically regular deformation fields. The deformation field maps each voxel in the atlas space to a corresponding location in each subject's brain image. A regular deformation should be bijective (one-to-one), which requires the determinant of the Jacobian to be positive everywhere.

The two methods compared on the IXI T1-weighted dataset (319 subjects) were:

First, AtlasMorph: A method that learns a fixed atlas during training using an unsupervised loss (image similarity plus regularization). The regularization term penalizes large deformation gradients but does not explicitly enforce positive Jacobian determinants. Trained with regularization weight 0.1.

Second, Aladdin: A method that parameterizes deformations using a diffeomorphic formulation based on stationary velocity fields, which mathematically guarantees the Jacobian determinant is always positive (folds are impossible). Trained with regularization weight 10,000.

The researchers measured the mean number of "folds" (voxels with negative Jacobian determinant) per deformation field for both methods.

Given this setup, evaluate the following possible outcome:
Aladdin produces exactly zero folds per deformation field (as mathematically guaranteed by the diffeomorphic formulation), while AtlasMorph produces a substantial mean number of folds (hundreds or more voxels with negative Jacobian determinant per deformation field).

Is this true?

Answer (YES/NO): NO